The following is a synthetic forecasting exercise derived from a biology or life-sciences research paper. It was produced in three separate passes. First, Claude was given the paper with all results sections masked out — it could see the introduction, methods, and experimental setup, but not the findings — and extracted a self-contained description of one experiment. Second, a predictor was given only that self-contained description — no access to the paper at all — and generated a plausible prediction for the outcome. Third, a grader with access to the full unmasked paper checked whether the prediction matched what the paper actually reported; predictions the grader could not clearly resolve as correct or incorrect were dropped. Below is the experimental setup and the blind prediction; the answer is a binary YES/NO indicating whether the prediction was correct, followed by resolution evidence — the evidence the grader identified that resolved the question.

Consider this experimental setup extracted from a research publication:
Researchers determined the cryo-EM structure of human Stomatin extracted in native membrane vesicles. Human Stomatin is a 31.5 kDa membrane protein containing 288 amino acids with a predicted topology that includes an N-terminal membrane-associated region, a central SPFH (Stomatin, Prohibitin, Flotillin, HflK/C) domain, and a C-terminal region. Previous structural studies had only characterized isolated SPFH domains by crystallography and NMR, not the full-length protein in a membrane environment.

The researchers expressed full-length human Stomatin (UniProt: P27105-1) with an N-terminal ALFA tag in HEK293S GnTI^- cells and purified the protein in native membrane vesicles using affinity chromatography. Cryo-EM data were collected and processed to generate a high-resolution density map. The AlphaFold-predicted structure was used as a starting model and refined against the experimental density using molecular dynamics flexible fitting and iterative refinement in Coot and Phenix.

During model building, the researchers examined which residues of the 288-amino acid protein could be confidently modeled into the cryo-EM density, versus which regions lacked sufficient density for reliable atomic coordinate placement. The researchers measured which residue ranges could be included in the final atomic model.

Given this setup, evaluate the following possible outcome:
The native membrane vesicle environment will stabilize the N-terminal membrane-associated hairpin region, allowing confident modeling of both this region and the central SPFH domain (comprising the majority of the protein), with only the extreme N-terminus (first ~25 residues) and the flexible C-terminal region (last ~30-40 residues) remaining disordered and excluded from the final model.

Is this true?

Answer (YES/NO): NO